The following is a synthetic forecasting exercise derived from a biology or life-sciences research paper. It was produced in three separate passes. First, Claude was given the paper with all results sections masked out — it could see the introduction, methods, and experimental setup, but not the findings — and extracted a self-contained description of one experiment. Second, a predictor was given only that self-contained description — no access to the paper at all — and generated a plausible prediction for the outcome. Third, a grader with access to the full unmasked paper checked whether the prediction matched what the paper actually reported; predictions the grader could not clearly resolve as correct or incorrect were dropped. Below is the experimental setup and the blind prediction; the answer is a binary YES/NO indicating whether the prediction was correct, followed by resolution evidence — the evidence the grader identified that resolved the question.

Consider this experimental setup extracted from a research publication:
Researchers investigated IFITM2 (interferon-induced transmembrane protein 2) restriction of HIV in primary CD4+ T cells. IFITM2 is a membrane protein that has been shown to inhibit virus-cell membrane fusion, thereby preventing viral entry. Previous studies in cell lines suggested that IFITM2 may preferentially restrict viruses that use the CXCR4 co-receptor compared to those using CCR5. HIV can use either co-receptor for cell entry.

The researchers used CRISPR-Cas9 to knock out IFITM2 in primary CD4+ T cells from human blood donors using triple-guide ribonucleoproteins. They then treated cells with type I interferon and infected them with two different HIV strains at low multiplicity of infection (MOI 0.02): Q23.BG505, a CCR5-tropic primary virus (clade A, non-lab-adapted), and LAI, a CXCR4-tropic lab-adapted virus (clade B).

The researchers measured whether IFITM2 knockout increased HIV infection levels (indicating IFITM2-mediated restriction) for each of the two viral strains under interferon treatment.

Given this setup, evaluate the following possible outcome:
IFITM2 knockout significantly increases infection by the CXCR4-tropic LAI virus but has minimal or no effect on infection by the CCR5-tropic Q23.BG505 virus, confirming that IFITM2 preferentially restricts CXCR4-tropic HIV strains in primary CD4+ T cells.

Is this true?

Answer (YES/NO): YES